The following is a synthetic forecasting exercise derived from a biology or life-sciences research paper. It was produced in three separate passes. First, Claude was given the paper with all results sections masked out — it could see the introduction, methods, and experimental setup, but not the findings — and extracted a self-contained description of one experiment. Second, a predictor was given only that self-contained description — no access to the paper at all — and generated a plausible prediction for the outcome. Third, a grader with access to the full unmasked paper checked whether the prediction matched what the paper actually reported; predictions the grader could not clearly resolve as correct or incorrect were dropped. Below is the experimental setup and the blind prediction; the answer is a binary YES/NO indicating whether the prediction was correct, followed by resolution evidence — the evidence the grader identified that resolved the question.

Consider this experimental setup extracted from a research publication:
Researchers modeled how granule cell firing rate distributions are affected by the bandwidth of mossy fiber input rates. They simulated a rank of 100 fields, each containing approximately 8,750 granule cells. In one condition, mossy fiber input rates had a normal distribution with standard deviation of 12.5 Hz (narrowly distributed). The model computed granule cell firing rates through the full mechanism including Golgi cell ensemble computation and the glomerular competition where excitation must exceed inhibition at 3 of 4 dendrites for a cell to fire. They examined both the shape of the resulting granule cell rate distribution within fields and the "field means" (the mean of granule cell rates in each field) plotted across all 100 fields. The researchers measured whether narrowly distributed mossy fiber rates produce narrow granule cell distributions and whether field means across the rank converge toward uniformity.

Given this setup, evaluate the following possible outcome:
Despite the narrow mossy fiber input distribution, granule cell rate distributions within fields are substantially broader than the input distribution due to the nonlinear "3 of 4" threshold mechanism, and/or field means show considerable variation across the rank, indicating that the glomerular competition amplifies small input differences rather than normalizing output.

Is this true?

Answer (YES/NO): NO